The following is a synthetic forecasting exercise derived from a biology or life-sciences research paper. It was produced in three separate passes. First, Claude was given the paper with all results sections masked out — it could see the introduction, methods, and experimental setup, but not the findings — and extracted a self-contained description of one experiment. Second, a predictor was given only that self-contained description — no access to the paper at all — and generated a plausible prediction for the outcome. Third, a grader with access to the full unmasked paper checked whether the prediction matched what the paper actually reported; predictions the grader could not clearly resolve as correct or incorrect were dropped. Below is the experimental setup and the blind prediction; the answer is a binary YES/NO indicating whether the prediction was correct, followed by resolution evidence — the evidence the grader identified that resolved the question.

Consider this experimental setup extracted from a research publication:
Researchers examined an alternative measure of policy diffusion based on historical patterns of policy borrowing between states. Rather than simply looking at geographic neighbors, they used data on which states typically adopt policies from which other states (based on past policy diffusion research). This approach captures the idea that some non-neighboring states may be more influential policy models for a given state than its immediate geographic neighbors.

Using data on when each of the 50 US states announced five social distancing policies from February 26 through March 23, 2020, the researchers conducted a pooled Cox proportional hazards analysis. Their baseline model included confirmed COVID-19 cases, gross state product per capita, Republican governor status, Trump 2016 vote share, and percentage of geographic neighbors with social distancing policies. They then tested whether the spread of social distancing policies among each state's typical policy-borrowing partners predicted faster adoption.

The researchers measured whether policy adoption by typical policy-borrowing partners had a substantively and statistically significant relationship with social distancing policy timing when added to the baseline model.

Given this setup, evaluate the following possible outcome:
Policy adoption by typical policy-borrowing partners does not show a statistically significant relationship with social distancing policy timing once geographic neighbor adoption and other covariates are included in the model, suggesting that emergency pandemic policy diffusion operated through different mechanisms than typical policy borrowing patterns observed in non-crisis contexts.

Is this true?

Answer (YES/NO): YES